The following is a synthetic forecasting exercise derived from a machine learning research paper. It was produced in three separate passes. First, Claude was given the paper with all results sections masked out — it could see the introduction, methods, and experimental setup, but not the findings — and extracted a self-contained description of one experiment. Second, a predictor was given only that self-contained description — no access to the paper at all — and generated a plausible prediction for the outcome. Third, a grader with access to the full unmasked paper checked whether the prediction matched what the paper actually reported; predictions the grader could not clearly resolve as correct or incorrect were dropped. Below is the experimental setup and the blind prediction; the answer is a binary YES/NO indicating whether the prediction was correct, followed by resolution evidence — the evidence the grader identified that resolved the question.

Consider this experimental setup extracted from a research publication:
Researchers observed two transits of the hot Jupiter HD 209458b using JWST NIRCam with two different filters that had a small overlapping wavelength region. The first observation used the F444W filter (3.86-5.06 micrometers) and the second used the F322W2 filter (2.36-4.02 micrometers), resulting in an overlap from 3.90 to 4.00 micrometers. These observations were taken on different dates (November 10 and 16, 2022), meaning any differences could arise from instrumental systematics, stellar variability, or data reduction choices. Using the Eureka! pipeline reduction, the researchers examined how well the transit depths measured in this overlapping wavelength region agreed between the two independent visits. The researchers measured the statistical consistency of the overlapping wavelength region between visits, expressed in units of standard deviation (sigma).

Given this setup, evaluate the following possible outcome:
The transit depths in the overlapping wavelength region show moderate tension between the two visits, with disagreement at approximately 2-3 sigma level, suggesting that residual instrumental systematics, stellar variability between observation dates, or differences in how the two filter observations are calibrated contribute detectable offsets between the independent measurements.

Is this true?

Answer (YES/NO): NO